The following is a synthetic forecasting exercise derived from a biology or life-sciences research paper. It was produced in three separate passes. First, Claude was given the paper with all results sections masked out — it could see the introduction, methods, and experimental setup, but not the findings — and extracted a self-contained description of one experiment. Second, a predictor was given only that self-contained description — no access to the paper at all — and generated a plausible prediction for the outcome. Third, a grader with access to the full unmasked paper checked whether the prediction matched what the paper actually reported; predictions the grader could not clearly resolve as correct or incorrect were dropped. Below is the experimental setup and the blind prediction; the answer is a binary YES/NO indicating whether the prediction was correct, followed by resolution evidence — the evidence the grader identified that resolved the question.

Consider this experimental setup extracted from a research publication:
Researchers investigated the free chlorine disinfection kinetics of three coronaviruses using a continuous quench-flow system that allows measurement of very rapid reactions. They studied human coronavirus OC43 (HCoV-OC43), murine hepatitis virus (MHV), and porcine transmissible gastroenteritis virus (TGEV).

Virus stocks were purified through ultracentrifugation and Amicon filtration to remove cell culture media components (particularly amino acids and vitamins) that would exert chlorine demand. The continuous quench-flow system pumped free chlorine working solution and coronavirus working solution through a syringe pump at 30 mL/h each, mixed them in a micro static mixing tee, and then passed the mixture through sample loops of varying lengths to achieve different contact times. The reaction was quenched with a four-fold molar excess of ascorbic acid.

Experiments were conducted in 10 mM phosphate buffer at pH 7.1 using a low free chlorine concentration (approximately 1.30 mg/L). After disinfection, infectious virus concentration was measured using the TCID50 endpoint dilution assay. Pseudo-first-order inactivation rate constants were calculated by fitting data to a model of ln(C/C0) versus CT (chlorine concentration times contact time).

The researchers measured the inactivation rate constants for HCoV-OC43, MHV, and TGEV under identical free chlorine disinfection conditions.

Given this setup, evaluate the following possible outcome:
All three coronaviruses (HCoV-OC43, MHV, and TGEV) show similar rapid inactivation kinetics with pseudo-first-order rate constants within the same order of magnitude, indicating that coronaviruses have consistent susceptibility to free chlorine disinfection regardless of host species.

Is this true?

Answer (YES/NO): NO